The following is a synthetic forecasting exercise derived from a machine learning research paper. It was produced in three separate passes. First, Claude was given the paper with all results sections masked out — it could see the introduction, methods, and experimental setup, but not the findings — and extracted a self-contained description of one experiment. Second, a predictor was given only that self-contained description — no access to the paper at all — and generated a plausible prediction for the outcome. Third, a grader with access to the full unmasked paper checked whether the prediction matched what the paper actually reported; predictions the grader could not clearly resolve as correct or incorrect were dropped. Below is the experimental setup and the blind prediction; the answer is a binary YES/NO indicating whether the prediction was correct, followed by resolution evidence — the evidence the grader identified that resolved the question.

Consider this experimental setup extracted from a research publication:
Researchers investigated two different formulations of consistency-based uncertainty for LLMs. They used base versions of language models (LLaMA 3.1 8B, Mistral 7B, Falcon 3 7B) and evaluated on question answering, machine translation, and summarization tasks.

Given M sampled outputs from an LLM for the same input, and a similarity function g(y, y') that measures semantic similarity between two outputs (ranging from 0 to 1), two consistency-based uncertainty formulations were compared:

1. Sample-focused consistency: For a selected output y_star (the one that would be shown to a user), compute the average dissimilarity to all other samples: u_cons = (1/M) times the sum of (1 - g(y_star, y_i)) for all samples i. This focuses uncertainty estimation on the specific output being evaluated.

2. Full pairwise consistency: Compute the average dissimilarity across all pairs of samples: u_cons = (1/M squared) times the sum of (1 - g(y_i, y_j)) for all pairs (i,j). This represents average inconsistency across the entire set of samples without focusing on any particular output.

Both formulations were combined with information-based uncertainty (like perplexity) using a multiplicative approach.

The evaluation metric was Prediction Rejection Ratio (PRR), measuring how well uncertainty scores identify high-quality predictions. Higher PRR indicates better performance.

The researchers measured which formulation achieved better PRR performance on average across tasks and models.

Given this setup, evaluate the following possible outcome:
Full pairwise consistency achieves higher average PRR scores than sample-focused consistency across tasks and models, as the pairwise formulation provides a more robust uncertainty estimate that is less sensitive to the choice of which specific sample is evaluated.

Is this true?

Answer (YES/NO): NO